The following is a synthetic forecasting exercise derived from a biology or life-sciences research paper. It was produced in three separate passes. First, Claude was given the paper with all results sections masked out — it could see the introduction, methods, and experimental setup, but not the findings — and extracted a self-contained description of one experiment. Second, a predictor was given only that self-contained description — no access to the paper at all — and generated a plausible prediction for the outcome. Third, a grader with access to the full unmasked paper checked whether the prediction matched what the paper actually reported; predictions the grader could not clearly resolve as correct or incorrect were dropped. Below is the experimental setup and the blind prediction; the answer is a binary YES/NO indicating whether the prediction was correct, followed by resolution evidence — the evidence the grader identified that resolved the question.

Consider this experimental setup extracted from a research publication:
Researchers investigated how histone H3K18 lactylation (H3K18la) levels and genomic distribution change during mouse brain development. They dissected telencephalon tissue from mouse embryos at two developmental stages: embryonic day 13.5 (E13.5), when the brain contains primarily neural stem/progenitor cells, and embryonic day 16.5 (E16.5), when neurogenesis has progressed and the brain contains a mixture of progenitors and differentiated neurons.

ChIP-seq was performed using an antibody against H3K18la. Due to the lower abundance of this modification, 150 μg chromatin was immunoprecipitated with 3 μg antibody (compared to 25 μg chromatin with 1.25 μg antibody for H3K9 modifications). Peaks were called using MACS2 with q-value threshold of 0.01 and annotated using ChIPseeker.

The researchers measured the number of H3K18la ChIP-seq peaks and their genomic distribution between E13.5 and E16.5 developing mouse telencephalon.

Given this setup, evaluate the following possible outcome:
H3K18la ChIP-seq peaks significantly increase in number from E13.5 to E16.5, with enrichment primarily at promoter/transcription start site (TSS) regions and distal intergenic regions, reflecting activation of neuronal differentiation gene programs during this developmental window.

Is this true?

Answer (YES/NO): NO